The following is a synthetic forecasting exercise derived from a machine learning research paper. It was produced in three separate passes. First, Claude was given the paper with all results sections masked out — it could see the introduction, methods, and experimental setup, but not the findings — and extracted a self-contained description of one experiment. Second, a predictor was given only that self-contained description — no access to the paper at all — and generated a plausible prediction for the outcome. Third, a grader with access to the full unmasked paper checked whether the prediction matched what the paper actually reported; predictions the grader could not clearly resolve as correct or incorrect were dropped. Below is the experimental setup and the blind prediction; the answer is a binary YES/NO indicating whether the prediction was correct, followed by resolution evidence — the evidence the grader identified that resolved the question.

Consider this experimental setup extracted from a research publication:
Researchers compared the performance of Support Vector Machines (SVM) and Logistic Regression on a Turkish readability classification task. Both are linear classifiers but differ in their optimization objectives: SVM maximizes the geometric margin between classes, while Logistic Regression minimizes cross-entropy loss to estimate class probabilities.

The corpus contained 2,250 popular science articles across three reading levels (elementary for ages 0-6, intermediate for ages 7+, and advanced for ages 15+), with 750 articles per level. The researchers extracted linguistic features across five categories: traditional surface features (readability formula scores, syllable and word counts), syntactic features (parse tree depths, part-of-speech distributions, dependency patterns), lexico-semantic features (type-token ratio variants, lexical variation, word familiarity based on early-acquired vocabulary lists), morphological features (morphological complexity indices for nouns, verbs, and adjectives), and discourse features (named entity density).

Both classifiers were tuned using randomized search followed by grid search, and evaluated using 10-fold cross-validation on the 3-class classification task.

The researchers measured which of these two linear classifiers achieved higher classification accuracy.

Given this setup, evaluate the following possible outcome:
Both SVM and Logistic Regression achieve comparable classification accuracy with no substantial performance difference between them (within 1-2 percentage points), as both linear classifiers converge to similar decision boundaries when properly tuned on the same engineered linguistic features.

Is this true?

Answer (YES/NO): NO